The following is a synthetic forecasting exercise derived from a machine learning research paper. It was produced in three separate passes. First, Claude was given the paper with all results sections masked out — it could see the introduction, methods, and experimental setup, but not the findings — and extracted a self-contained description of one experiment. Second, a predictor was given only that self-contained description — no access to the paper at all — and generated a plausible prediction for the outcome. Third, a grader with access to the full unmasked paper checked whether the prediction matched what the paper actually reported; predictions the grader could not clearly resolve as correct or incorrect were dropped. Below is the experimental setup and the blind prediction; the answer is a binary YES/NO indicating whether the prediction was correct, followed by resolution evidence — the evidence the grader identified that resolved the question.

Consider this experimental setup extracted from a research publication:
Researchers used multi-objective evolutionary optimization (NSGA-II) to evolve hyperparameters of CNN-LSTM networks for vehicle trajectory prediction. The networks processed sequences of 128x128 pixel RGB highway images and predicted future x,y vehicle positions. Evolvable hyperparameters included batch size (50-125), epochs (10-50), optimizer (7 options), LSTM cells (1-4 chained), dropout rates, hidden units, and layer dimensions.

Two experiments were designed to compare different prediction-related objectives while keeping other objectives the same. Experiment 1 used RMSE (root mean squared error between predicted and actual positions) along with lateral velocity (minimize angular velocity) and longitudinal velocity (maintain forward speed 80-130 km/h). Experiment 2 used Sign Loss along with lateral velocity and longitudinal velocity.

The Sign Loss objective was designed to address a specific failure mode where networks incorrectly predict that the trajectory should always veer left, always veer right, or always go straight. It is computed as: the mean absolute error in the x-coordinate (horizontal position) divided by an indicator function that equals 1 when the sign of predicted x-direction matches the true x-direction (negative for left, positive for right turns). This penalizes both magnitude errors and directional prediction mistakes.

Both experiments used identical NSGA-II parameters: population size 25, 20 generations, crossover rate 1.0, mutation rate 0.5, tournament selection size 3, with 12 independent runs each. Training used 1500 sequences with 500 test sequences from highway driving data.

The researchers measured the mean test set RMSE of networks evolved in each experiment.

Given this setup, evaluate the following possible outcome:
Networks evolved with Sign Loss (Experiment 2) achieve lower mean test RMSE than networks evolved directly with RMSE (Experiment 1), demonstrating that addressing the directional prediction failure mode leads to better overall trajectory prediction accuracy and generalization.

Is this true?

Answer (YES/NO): YES